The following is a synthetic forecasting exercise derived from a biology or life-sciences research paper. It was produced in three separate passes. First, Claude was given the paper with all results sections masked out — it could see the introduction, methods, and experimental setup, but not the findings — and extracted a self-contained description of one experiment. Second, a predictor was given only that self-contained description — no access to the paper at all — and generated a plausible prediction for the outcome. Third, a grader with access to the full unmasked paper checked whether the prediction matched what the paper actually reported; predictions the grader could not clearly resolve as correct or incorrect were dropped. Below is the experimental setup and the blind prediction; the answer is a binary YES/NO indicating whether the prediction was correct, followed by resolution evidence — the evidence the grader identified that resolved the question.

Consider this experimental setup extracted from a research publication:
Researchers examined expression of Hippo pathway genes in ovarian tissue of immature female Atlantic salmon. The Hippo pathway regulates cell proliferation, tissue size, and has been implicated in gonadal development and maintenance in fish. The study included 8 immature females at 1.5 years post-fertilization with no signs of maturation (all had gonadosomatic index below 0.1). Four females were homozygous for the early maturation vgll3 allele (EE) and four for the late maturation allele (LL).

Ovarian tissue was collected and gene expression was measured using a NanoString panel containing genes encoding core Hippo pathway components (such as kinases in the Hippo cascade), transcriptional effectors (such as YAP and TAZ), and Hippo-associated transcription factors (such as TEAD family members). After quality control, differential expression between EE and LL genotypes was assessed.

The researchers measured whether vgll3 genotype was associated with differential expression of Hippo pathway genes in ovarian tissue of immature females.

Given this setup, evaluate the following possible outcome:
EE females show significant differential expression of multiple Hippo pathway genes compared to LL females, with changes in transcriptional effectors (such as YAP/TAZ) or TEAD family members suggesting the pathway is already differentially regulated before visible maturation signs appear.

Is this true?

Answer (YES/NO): YES